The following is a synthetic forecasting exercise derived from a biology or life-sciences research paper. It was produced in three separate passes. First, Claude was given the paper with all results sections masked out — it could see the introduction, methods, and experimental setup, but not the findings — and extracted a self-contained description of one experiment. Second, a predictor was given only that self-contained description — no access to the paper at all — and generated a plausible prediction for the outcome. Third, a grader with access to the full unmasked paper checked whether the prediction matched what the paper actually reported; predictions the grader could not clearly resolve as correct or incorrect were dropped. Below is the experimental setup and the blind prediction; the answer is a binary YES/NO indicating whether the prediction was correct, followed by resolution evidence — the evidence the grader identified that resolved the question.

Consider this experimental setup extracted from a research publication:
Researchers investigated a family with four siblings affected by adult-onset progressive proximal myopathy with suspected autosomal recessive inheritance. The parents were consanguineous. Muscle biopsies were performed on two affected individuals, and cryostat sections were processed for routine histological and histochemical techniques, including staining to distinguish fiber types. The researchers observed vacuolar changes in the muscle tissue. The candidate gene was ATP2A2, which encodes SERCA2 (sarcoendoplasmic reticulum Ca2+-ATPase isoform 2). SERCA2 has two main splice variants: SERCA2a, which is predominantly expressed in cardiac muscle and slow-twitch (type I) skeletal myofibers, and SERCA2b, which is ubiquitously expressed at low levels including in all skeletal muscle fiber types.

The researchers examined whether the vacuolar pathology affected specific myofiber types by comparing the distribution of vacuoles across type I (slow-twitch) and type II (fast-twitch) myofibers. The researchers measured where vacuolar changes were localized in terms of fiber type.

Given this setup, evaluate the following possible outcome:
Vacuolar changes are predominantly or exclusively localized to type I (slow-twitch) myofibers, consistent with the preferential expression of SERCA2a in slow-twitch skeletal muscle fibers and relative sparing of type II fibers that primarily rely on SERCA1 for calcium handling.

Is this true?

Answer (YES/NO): YES